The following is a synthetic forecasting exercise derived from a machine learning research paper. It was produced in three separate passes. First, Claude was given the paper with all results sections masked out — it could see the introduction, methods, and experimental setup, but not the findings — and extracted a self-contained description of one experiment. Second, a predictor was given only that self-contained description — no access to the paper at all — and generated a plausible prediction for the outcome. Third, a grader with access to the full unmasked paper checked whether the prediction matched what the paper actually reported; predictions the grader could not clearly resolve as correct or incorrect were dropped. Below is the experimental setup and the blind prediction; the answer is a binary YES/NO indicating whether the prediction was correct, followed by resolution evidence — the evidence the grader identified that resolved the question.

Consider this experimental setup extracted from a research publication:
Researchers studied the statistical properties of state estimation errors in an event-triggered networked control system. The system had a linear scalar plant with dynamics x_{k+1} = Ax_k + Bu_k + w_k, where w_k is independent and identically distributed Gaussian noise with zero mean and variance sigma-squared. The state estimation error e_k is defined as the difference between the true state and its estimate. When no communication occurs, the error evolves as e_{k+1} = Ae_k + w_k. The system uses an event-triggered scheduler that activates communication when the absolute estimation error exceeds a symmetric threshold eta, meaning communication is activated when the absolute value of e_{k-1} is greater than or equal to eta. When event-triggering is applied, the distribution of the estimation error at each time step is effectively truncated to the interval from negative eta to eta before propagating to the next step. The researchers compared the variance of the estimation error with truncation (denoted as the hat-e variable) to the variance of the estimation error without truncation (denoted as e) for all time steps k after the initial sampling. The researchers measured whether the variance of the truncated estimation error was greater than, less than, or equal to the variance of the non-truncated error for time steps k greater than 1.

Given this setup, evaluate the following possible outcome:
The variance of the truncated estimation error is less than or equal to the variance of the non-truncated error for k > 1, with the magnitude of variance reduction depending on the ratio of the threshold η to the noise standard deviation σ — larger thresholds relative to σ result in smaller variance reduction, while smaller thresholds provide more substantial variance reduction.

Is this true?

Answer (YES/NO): NO